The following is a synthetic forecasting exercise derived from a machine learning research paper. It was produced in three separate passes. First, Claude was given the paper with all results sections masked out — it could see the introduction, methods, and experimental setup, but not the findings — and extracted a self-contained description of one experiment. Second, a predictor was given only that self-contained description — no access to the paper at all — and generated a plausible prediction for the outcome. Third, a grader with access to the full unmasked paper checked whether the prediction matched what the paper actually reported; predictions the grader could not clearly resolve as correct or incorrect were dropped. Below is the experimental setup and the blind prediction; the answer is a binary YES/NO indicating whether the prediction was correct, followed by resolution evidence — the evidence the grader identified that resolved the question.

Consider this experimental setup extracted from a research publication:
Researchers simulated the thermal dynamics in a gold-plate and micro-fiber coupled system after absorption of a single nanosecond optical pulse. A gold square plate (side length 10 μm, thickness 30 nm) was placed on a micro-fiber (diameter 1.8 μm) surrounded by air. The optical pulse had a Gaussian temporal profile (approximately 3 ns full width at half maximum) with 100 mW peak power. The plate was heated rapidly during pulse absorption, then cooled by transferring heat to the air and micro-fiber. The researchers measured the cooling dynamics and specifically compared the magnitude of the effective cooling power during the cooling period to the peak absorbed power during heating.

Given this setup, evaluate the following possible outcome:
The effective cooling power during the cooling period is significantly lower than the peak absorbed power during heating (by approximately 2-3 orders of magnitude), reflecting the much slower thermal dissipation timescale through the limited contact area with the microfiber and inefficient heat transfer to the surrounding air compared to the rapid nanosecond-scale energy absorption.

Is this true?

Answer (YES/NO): NO